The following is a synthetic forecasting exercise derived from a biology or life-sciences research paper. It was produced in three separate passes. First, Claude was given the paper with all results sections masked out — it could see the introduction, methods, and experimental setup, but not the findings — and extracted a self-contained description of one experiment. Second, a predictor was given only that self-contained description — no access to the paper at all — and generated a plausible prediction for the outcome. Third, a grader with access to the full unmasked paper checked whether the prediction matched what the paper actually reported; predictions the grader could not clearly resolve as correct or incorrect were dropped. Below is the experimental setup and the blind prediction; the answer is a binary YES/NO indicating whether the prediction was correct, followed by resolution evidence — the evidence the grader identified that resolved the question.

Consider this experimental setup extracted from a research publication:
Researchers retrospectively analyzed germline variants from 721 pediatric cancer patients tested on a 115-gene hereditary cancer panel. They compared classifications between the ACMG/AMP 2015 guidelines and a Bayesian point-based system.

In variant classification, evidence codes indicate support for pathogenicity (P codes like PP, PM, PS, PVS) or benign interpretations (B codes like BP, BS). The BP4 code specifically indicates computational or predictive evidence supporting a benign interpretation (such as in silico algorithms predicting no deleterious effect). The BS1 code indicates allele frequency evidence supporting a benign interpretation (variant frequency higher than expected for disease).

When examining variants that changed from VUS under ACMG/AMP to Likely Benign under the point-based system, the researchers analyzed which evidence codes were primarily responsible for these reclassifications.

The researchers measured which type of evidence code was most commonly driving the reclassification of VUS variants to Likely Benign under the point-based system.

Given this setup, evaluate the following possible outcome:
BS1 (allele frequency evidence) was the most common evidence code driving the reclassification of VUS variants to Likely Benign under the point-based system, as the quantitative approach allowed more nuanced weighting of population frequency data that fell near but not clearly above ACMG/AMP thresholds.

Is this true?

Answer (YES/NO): NO